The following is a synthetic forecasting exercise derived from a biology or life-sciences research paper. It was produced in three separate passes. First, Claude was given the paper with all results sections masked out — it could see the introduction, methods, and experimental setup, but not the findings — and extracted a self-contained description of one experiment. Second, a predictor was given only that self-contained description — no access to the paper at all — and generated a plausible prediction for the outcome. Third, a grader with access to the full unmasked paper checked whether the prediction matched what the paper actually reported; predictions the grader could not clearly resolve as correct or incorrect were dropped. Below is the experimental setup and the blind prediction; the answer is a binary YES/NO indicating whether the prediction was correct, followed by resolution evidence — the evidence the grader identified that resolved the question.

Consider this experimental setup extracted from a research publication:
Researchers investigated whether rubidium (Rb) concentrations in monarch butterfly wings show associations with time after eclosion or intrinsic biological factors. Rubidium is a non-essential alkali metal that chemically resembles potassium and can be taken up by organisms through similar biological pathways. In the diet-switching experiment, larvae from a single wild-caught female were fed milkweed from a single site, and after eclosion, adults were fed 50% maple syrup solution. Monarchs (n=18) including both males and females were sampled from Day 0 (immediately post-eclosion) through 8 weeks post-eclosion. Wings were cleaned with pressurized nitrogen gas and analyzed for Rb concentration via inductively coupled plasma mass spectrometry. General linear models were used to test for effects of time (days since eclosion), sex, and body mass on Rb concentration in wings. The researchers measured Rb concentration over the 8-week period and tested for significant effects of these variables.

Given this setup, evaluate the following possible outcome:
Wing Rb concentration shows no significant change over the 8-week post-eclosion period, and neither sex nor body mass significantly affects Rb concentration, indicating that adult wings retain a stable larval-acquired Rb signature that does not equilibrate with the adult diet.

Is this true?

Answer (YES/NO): YES